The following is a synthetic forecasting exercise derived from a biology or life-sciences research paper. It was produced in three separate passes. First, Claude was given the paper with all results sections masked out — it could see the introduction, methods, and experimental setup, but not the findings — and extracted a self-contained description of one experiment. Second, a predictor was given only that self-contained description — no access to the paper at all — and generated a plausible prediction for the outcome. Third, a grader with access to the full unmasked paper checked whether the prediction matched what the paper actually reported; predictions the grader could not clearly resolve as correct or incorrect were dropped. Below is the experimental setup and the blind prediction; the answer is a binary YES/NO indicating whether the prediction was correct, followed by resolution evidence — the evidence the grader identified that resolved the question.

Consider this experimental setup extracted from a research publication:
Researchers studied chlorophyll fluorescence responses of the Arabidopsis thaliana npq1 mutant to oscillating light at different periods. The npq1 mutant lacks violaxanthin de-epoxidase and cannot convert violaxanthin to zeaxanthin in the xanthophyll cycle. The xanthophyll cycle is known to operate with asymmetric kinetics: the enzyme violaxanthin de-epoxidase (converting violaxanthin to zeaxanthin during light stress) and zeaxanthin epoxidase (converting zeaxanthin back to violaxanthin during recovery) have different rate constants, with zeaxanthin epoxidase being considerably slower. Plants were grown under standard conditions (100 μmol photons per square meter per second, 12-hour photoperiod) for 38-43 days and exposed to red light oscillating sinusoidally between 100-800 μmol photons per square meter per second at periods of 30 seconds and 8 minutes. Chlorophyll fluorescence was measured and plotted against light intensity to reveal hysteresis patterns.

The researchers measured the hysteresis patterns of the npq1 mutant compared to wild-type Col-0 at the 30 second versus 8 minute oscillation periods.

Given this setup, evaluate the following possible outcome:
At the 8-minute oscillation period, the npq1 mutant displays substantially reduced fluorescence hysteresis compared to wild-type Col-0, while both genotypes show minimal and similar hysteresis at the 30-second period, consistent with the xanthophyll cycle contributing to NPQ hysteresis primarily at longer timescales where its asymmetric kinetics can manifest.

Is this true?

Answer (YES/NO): NO